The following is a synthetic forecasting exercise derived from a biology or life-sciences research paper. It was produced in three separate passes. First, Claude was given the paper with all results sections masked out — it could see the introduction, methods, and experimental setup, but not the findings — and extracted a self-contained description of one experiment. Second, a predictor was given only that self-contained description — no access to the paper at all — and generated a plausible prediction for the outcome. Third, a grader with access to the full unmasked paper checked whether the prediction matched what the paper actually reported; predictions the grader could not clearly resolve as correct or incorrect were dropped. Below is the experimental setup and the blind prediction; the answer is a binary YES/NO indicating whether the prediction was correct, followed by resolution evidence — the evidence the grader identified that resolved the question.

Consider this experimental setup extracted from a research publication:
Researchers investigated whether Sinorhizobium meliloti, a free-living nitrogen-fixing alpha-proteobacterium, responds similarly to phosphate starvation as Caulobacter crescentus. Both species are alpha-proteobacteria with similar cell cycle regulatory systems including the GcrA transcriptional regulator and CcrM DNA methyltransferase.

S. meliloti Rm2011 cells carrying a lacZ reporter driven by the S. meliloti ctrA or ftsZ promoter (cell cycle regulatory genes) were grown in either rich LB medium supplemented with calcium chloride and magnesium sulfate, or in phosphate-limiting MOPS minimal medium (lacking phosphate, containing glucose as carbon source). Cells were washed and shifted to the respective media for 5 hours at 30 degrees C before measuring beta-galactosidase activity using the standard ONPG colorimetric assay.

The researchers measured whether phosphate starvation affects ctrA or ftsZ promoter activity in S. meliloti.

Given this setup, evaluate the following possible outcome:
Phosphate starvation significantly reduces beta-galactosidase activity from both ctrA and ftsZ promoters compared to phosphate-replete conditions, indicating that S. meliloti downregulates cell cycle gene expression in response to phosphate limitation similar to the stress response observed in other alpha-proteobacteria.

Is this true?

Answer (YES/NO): NO